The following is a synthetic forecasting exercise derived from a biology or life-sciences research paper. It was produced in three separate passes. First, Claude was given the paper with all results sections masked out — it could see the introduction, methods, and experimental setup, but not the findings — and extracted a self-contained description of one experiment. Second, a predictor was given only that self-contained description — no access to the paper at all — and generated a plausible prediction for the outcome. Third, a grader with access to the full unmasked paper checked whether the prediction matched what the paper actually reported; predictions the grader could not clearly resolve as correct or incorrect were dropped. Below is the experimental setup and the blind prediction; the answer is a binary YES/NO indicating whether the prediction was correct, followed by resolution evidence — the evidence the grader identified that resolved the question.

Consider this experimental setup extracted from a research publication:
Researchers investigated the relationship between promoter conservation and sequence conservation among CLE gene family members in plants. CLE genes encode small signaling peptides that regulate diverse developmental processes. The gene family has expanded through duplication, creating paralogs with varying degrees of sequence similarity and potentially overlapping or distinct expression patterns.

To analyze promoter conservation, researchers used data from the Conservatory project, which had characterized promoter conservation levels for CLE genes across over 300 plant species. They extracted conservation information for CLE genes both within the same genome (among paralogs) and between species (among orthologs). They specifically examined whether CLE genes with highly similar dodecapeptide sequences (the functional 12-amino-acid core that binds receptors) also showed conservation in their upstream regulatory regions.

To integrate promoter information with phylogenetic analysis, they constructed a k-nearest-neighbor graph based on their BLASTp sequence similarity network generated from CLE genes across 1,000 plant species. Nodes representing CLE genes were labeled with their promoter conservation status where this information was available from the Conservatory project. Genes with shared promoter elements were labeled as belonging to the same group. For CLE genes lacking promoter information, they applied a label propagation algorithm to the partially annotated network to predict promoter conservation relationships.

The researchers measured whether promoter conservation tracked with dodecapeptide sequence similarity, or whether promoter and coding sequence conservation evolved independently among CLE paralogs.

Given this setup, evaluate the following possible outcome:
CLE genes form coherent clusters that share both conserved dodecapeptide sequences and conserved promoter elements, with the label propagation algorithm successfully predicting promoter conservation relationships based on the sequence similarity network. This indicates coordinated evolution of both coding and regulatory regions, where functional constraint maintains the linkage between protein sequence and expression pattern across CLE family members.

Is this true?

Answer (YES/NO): NO